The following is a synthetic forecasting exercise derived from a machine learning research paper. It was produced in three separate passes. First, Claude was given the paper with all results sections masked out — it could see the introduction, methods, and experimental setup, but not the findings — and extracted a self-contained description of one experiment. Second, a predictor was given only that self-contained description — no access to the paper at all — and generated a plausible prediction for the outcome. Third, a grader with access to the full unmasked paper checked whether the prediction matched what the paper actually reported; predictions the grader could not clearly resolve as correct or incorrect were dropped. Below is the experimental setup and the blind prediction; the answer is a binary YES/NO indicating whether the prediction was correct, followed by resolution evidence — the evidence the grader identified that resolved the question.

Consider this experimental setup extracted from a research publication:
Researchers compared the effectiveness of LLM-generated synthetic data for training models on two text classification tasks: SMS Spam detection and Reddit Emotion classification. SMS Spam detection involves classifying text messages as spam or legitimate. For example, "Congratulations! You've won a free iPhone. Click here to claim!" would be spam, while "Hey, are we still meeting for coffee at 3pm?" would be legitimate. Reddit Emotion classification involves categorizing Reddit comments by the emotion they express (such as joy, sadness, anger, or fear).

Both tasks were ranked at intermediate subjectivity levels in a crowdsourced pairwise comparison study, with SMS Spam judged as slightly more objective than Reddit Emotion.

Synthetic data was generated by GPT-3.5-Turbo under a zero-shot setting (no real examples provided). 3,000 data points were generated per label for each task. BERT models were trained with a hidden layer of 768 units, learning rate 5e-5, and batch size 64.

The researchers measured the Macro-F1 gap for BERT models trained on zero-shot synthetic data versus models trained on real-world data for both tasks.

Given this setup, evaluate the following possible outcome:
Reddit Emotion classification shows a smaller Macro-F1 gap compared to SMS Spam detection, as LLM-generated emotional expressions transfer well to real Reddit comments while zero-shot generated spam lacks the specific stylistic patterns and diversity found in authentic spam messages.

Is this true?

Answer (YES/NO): NO